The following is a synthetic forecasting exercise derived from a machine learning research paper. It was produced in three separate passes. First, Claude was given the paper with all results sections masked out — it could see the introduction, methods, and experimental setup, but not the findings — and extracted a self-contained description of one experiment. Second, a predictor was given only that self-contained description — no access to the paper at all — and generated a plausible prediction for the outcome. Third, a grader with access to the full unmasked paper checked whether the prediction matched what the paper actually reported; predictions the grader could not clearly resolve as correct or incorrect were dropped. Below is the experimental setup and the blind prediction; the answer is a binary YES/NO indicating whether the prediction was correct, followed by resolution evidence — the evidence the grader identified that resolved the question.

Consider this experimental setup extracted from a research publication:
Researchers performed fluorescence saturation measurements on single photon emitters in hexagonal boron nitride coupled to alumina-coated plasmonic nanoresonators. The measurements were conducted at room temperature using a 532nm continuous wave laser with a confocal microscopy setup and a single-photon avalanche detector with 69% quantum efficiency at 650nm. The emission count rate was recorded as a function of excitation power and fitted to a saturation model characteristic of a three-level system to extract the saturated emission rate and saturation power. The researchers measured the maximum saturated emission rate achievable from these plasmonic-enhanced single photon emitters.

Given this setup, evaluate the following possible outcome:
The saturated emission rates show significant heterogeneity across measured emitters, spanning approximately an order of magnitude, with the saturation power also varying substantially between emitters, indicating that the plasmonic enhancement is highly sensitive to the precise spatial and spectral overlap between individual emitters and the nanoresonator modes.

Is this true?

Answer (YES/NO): NO